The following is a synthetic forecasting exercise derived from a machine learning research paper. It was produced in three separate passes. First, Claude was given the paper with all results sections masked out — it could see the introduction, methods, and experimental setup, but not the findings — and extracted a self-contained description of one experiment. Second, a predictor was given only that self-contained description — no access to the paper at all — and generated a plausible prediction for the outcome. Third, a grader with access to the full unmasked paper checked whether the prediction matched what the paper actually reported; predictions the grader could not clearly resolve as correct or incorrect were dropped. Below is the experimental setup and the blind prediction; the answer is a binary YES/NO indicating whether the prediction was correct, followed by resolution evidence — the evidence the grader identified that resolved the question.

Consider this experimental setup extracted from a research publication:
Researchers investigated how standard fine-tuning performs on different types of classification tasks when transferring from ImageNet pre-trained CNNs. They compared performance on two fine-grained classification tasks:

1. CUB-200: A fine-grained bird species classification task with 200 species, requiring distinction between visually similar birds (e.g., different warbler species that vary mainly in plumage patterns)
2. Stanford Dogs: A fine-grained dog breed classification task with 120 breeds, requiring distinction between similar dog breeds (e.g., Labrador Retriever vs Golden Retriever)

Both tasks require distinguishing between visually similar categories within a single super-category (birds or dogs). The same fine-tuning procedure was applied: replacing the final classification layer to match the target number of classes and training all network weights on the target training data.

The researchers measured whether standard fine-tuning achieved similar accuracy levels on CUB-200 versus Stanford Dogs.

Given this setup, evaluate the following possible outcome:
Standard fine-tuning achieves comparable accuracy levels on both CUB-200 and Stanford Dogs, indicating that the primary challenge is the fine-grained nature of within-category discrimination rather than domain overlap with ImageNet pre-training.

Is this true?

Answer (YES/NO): NO